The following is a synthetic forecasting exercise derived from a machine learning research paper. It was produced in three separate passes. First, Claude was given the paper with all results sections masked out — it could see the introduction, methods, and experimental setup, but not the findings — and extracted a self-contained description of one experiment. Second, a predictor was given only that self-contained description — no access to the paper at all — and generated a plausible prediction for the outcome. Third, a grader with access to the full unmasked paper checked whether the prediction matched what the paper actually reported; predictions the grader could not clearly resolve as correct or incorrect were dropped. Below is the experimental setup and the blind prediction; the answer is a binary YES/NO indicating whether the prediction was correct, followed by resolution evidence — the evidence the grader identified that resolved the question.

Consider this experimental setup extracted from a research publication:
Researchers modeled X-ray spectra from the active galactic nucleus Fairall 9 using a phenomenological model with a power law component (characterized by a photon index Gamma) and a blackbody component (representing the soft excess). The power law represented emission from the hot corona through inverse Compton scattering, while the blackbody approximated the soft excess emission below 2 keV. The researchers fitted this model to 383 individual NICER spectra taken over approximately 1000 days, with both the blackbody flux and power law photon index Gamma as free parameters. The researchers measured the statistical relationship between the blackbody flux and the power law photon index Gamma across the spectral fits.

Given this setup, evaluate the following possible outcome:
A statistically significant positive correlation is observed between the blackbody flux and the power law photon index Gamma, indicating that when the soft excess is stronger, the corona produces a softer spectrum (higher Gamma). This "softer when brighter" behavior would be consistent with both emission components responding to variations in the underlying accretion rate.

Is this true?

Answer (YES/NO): NO